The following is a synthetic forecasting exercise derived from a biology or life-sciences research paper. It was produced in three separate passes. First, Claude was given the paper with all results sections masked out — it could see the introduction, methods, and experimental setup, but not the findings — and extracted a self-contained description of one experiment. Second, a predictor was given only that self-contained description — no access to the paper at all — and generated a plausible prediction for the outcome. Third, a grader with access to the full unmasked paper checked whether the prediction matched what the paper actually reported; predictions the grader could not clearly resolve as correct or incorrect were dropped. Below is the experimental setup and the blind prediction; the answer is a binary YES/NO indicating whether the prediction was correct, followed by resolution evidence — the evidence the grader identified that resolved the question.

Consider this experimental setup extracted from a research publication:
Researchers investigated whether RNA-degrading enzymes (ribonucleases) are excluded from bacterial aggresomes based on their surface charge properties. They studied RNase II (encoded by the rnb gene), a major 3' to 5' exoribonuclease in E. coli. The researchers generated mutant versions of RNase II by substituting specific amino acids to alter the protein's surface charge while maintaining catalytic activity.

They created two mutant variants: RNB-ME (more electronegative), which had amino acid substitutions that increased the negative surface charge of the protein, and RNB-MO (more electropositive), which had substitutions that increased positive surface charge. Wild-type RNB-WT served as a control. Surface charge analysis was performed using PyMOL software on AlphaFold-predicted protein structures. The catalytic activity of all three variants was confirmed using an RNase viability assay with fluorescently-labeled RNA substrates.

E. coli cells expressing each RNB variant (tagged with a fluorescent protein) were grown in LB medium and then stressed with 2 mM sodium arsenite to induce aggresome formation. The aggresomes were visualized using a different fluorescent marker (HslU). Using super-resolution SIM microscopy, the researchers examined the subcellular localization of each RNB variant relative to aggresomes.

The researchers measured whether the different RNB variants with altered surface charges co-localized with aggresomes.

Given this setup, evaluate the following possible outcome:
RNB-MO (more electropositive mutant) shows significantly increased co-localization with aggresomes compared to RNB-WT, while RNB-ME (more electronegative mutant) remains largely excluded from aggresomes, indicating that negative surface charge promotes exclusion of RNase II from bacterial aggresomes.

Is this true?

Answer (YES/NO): NO